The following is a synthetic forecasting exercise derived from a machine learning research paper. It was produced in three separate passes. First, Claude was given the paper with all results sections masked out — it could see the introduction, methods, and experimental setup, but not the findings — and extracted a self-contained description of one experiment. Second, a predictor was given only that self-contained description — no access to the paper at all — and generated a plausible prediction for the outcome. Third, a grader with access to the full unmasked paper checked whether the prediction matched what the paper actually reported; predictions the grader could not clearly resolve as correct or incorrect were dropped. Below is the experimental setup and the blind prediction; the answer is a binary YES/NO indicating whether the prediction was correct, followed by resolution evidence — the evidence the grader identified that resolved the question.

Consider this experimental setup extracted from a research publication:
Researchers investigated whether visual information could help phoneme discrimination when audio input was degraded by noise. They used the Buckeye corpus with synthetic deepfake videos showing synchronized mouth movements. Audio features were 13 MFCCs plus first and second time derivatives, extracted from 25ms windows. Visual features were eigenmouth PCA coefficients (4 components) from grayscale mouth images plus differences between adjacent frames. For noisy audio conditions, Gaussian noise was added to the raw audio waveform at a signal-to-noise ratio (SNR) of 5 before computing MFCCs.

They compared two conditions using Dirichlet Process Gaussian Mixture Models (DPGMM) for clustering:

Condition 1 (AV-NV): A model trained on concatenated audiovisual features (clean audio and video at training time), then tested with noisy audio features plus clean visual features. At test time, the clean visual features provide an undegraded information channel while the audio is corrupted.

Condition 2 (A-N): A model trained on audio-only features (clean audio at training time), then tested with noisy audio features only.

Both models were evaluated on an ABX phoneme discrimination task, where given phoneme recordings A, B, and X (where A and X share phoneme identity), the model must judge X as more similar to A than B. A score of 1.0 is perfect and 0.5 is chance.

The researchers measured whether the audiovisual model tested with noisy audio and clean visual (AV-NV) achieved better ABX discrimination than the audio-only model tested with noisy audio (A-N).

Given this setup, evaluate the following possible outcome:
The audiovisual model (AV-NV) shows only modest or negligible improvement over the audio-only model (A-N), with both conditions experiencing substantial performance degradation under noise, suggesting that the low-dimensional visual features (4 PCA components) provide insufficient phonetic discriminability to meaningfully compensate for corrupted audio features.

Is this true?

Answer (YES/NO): NO